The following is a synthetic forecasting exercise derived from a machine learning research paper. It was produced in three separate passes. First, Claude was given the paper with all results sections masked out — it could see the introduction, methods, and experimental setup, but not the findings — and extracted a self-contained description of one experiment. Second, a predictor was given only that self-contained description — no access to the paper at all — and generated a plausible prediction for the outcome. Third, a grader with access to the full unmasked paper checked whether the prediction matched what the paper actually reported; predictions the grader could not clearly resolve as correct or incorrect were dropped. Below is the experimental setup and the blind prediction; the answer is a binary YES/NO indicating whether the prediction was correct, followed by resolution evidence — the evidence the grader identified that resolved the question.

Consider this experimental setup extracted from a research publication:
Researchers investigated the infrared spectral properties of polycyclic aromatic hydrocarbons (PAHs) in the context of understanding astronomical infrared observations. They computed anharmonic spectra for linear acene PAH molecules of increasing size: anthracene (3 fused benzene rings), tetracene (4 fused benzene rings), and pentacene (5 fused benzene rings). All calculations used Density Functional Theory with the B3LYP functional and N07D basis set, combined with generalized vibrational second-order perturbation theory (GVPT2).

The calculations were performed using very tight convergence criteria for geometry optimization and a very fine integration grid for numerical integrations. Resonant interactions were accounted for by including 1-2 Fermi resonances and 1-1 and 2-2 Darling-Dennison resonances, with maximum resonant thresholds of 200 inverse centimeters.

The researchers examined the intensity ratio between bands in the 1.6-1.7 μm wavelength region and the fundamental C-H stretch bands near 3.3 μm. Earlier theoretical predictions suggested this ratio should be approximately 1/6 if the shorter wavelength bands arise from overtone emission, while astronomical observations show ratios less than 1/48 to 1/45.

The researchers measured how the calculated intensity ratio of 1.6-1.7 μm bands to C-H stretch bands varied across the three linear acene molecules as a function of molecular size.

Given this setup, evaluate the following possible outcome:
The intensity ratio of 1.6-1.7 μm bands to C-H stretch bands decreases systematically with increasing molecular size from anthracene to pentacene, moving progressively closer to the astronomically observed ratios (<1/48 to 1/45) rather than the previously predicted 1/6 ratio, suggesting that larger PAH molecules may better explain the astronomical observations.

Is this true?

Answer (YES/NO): NO